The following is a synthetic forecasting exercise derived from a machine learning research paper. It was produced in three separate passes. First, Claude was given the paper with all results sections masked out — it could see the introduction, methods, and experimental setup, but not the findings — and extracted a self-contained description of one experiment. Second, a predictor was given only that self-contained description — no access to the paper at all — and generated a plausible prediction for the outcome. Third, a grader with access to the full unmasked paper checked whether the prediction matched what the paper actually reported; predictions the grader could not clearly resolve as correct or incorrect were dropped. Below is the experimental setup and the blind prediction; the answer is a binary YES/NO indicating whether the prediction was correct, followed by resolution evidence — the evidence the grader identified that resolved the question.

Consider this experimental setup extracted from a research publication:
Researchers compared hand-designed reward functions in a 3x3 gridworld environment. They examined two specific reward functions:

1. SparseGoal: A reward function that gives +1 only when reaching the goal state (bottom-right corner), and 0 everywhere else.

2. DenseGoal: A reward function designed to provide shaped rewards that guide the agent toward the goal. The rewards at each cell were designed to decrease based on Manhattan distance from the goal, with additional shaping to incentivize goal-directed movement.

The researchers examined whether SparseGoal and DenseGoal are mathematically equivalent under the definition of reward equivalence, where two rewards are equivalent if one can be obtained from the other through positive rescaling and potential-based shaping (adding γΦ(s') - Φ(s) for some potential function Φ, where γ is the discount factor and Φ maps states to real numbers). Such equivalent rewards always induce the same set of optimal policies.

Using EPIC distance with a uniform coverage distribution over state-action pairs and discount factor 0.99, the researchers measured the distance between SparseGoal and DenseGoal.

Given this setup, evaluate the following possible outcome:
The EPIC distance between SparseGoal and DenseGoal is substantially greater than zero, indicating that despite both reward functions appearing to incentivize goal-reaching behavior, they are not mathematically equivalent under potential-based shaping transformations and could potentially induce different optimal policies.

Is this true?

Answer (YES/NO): NO